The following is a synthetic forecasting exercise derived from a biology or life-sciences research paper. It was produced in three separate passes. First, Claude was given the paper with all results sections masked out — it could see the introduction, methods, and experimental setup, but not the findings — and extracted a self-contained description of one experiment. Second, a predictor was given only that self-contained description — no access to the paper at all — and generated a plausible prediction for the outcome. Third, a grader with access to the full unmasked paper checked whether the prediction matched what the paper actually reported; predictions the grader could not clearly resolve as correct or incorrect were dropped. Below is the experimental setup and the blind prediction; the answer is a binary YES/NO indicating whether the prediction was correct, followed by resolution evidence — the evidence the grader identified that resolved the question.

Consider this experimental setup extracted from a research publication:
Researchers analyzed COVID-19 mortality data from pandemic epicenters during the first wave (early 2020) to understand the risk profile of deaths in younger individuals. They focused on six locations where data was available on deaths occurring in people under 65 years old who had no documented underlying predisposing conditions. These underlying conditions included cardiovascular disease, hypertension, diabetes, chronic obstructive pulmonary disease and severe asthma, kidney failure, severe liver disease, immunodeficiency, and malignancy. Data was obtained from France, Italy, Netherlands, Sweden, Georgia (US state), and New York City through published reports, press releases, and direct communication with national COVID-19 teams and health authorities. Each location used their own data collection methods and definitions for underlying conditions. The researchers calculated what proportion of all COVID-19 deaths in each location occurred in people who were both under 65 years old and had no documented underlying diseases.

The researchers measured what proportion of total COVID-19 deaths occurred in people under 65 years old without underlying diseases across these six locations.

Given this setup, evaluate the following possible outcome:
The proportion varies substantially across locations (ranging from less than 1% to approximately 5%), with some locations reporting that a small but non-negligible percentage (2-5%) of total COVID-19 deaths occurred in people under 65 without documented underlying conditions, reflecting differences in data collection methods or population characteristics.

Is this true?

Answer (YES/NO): NO